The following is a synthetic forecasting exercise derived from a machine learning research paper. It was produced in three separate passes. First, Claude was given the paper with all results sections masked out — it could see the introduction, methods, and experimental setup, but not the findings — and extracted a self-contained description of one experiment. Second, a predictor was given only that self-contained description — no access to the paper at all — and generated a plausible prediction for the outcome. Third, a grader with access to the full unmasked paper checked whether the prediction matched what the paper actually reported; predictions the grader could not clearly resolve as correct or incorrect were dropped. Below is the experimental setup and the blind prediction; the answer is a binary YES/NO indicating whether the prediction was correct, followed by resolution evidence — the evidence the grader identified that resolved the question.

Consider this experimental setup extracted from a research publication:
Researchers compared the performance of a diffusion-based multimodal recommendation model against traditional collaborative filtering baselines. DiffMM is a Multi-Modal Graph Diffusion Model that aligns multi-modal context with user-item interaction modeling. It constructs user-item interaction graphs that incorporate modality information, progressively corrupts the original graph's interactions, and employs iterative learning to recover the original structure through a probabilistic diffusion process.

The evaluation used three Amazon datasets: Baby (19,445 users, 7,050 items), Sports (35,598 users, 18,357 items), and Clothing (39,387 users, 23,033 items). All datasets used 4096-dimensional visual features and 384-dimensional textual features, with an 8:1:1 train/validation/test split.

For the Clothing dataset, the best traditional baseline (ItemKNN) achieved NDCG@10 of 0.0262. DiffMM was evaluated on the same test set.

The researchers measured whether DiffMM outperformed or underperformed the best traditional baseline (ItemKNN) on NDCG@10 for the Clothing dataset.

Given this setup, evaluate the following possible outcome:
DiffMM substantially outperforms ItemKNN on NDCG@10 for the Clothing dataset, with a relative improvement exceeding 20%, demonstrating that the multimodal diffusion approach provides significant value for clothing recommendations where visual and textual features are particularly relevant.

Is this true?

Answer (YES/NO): NO